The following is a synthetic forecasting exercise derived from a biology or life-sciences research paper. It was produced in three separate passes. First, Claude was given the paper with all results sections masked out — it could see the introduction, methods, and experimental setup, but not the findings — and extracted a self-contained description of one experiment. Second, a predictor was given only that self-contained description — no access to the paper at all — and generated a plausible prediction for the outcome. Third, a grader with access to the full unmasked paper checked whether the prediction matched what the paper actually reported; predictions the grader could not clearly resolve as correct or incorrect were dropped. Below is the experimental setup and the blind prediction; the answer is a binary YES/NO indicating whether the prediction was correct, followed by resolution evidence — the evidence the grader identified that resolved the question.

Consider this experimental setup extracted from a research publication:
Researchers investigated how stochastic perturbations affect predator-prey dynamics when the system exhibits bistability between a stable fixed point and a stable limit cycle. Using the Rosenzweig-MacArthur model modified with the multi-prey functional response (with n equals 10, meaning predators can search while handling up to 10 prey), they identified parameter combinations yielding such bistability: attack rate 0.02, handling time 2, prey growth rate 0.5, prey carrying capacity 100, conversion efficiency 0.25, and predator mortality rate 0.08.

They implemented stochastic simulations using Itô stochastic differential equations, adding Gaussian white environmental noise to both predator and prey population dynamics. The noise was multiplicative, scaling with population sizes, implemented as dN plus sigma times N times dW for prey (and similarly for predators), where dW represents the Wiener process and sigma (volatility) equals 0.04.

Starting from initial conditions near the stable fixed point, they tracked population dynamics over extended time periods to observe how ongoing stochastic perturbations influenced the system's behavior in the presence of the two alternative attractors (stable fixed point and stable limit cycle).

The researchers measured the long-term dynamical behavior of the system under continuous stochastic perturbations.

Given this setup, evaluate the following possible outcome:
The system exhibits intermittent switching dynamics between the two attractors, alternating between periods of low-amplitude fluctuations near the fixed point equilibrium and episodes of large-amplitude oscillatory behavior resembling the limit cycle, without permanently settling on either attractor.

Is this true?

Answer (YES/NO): YES